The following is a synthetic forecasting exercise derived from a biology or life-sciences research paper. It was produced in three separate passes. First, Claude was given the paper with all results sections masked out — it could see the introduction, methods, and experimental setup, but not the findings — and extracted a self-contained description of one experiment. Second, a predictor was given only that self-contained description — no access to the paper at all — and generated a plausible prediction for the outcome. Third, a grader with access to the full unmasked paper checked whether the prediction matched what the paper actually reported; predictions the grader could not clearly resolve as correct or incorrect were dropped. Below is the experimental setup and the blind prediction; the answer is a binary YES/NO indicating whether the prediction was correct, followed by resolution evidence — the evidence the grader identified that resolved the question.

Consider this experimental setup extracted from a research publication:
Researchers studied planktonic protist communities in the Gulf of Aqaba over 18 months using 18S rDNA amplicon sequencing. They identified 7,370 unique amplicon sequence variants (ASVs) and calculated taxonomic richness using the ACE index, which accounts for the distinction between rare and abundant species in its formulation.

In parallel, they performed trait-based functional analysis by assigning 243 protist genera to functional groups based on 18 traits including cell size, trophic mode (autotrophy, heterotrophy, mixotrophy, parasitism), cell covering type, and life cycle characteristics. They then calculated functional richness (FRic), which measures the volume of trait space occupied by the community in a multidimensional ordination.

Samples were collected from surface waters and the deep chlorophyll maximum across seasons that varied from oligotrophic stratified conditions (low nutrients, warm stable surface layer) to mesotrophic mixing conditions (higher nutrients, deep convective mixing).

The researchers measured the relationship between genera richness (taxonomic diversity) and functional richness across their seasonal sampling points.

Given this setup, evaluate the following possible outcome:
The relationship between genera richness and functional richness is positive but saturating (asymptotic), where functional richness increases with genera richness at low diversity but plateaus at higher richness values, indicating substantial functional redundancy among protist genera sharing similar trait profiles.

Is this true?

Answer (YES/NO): NO